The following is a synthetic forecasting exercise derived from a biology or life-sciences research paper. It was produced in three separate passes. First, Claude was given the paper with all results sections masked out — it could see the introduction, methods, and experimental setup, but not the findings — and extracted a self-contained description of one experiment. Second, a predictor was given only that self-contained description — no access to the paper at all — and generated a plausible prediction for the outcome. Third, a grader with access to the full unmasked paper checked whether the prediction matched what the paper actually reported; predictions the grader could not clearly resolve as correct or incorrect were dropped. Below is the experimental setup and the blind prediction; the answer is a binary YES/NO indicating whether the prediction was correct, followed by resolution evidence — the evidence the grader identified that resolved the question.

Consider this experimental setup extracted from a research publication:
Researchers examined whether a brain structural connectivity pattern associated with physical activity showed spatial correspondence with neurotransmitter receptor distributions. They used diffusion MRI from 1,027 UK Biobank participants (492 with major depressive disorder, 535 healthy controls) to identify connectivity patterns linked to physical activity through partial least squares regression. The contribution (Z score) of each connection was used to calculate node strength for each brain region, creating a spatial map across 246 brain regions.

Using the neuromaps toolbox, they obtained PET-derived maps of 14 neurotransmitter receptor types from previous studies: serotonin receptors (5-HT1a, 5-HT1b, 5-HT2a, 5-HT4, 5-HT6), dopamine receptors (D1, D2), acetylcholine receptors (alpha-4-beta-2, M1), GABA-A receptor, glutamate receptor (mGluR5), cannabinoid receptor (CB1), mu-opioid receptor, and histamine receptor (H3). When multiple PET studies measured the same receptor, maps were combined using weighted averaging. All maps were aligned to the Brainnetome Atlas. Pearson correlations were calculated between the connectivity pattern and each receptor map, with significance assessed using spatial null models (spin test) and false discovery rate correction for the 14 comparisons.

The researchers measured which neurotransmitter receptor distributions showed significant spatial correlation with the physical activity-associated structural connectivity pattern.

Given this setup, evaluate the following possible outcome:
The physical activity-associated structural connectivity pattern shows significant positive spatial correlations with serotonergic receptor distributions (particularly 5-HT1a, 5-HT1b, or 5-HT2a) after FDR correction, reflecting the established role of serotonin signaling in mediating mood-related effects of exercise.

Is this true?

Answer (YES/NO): NO